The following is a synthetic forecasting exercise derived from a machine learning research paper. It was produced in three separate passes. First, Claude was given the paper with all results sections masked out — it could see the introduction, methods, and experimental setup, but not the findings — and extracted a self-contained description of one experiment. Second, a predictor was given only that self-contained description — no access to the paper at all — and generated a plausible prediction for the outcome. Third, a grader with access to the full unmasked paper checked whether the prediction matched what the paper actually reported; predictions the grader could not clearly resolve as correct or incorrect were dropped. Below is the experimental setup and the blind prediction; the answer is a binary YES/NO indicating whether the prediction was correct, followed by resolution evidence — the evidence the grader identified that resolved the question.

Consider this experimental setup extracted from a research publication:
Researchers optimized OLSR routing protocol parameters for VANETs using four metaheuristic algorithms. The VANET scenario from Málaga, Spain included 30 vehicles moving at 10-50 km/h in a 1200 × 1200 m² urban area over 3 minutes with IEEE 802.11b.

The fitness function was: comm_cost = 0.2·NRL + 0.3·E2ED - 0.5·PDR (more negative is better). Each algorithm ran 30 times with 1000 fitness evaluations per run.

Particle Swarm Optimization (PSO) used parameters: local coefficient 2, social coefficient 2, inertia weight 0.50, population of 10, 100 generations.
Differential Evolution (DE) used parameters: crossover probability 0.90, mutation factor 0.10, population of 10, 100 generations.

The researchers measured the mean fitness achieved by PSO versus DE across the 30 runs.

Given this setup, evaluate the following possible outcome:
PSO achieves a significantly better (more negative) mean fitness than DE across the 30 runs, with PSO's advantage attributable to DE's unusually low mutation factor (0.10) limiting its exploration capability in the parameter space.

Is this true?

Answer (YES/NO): NO